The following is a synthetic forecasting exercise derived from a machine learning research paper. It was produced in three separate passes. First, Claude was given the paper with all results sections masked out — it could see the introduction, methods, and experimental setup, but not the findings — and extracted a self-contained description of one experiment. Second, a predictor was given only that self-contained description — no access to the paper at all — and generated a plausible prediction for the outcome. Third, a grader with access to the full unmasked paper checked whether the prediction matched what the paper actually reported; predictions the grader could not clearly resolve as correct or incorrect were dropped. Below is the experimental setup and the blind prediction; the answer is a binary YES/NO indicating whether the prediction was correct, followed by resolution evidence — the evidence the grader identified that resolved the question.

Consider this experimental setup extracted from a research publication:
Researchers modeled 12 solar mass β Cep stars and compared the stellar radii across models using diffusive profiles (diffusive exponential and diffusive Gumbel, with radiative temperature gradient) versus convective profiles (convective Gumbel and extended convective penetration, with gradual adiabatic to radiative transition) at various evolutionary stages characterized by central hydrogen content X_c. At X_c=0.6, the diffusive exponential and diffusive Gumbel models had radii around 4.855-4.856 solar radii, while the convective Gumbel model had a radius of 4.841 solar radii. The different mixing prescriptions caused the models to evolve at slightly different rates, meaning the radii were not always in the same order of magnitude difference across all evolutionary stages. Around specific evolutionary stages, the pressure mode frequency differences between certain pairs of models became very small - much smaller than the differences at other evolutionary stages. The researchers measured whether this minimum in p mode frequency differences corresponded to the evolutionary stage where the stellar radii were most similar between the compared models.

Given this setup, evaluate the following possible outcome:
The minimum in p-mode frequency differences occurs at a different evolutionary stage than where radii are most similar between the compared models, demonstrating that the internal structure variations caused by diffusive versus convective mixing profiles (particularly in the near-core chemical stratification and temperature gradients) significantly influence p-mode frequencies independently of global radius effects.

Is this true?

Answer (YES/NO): NO